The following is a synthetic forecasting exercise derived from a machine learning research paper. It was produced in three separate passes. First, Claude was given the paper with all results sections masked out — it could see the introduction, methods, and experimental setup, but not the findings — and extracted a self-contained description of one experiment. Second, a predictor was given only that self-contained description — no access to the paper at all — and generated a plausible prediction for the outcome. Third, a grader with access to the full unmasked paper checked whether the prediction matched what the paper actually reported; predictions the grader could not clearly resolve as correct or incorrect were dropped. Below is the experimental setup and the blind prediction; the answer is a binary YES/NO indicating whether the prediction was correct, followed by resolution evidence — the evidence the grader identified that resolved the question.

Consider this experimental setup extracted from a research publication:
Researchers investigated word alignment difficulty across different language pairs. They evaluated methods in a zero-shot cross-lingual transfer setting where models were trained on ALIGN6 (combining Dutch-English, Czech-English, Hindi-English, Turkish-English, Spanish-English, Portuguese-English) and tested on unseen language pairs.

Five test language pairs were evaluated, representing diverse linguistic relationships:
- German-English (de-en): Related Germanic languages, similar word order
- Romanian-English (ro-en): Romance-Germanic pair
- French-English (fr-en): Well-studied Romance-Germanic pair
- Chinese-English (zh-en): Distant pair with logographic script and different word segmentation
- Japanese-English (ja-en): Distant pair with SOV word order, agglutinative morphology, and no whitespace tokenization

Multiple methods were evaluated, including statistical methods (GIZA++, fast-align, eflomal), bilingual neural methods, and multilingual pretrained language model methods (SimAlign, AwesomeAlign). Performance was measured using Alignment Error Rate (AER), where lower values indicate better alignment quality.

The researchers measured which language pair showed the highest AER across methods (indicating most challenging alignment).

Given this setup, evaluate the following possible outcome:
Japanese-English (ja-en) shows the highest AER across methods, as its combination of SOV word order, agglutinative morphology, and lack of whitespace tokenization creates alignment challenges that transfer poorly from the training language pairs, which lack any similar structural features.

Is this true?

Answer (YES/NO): YES